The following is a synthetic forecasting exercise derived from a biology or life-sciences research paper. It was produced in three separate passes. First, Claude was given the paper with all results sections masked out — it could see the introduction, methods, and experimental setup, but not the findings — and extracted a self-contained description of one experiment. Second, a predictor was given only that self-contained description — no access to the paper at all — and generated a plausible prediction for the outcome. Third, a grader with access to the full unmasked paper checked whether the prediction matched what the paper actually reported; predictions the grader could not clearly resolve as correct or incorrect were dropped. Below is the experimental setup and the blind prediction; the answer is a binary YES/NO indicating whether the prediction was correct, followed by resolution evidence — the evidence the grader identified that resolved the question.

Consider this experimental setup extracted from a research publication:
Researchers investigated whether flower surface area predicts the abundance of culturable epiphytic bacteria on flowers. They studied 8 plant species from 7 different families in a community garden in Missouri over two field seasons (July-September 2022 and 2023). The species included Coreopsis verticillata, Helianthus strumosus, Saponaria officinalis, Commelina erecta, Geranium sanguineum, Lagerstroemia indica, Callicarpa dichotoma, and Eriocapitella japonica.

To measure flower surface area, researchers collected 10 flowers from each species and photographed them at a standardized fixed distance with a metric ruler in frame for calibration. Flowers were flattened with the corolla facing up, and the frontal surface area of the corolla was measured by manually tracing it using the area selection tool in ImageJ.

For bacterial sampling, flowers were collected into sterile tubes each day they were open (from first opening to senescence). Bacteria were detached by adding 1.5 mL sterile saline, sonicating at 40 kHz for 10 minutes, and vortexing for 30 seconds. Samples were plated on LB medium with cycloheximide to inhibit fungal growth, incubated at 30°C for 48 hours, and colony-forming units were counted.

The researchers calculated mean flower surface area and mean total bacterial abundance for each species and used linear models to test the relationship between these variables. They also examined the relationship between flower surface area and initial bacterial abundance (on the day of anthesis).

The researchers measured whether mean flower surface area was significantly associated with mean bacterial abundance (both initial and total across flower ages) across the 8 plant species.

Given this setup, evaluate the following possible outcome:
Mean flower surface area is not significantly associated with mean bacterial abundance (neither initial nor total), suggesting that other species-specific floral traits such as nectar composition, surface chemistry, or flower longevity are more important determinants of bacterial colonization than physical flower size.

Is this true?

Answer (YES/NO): YES